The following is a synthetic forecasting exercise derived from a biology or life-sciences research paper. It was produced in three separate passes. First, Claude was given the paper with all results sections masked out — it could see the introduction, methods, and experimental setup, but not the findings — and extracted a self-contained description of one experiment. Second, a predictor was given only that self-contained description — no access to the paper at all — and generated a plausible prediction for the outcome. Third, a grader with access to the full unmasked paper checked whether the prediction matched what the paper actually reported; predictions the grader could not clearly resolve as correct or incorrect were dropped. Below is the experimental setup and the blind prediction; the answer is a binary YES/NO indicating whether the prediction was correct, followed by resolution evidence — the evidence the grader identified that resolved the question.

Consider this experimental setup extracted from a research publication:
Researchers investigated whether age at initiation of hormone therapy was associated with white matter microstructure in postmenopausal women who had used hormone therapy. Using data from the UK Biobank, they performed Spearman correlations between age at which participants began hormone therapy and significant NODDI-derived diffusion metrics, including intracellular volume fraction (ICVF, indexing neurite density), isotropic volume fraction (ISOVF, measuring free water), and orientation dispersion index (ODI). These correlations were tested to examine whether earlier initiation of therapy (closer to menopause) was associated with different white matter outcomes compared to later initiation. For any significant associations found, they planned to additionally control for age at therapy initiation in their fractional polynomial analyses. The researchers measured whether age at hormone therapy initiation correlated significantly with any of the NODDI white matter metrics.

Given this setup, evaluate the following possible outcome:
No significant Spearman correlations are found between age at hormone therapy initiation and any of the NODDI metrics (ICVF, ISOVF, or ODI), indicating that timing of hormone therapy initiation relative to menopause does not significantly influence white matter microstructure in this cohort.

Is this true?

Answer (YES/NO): YES